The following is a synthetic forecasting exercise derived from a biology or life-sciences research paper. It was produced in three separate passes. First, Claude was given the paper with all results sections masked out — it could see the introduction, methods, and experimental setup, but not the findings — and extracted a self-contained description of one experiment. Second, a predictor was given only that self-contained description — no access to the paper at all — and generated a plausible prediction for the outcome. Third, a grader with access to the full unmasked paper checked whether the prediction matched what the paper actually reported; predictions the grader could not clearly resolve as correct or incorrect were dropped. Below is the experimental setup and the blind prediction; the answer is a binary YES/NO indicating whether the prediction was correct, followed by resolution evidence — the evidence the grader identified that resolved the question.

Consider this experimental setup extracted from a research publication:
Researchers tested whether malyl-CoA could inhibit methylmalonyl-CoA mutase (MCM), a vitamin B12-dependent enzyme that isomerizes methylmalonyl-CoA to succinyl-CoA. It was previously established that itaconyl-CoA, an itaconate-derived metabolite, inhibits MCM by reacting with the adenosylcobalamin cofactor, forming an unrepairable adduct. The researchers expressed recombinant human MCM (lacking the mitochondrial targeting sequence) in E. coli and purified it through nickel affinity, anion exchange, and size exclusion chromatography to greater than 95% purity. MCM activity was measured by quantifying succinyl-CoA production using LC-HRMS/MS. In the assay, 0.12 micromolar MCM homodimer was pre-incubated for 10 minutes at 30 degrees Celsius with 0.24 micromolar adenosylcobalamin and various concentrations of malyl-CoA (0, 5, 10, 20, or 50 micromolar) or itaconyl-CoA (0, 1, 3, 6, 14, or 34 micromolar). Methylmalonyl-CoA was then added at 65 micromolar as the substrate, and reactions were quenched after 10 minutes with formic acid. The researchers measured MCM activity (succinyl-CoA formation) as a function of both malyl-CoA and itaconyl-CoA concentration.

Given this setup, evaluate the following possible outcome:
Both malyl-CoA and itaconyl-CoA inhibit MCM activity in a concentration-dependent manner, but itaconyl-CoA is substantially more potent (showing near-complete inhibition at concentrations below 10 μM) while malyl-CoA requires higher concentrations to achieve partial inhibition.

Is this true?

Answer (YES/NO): NO